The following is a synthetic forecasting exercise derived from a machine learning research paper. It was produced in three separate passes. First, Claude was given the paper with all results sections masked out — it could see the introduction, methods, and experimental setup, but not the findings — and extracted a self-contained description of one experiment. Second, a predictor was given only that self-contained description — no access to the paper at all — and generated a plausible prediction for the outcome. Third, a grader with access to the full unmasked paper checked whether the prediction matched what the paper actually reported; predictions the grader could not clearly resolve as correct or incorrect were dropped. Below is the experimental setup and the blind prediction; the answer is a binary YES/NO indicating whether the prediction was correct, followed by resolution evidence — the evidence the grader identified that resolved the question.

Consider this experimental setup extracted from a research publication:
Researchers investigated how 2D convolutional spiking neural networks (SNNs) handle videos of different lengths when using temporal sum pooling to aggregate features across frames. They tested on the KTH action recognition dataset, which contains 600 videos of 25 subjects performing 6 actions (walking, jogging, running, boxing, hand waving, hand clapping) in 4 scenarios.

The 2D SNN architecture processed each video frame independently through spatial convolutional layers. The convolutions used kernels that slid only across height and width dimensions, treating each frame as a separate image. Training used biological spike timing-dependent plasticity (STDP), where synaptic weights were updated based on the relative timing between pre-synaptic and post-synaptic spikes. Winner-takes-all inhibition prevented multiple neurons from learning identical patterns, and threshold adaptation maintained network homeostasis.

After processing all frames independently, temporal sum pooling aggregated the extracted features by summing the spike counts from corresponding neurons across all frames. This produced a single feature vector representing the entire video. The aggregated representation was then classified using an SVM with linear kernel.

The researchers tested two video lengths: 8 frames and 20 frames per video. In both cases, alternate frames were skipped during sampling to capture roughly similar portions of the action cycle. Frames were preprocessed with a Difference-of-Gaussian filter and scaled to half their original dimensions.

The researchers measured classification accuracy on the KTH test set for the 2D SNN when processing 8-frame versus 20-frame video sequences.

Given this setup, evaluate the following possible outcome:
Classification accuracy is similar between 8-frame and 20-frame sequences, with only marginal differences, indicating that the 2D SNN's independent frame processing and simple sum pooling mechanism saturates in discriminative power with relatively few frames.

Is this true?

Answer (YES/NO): NO